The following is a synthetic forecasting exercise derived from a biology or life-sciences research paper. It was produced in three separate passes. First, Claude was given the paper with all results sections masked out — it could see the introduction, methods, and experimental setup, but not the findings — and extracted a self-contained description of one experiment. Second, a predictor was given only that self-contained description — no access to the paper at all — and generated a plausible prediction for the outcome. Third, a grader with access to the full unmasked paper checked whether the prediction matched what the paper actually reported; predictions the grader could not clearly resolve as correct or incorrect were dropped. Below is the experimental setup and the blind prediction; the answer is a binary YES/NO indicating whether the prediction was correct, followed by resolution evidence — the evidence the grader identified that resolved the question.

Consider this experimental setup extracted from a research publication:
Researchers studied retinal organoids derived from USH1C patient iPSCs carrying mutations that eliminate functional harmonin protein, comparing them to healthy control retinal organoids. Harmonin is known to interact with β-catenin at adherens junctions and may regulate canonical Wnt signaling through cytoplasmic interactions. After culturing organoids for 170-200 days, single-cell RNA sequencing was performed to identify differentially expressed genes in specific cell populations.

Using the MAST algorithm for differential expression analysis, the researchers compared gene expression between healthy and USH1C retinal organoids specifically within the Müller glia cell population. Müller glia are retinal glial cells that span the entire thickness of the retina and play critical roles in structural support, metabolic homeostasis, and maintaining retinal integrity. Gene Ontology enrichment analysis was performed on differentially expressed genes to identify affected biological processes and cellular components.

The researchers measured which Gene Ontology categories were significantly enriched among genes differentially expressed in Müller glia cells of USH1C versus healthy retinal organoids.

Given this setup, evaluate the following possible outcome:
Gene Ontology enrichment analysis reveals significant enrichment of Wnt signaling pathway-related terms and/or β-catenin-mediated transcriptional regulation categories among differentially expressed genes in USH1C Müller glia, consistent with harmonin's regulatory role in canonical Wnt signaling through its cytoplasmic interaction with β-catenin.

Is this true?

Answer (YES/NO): YES